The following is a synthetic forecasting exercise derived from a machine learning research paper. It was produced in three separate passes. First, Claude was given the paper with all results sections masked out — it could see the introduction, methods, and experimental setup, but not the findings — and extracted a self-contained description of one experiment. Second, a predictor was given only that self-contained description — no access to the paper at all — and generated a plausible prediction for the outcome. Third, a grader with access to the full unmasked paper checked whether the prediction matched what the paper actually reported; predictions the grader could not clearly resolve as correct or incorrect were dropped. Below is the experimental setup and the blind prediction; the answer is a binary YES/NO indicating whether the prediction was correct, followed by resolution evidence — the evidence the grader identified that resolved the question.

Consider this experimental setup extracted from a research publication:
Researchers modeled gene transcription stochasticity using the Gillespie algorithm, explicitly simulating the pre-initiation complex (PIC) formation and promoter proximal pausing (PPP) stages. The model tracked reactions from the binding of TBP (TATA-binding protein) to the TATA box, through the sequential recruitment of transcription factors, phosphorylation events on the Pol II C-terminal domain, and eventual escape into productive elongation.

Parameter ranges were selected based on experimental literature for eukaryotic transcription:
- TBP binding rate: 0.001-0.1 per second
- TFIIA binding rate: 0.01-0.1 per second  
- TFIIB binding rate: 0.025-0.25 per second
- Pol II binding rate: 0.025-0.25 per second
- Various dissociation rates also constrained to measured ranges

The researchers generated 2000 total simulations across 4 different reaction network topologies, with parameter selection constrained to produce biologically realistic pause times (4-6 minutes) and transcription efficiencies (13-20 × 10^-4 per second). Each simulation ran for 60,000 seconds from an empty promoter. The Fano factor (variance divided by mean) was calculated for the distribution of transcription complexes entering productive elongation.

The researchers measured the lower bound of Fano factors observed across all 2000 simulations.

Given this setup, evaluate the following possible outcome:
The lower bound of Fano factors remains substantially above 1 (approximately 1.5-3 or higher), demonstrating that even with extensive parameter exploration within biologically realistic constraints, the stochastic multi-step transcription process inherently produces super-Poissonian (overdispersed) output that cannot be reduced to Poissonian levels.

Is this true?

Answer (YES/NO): NO